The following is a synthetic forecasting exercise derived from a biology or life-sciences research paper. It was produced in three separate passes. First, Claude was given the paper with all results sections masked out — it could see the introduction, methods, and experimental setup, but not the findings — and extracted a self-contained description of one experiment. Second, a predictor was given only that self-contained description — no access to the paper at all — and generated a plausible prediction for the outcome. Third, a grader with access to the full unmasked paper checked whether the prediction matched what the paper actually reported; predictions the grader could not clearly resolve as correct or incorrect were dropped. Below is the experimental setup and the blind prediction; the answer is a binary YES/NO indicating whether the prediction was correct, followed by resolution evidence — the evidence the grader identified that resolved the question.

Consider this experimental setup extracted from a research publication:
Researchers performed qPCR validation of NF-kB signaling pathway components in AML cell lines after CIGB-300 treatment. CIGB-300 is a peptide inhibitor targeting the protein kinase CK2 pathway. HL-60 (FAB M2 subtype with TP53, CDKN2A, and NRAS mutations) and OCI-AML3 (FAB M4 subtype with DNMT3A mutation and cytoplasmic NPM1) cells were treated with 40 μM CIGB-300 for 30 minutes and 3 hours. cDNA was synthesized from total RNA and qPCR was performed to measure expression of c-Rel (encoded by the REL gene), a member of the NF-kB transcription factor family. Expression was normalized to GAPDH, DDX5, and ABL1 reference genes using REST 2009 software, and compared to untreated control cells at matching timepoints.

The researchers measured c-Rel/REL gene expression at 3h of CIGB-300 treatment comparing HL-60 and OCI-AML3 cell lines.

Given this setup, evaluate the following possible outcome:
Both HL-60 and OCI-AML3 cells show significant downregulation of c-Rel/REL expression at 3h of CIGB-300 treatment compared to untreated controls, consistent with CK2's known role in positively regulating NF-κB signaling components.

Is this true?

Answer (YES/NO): NO